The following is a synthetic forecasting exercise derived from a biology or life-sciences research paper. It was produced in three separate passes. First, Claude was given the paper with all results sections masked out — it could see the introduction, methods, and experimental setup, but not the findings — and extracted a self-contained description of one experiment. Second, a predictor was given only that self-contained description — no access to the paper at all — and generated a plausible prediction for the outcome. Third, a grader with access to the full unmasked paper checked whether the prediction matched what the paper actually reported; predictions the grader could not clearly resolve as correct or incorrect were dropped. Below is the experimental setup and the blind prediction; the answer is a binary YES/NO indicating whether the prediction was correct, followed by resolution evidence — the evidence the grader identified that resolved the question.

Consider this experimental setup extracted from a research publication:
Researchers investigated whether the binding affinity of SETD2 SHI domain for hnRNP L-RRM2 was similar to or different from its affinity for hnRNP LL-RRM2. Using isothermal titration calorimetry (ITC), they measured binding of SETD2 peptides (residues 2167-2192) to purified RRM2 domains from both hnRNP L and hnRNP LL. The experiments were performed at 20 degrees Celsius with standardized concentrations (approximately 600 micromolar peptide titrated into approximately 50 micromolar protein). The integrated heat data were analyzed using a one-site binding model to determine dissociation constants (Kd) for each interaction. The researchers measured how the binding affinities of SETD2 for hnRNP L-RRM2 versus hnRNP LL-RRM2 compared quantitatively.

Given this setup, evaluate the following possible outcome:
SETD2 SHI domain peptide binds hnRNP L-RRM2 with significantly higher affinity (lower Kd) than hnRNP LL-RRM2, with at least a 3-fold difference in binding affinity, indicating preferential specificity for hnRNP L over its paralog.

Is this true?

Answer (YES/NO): NO